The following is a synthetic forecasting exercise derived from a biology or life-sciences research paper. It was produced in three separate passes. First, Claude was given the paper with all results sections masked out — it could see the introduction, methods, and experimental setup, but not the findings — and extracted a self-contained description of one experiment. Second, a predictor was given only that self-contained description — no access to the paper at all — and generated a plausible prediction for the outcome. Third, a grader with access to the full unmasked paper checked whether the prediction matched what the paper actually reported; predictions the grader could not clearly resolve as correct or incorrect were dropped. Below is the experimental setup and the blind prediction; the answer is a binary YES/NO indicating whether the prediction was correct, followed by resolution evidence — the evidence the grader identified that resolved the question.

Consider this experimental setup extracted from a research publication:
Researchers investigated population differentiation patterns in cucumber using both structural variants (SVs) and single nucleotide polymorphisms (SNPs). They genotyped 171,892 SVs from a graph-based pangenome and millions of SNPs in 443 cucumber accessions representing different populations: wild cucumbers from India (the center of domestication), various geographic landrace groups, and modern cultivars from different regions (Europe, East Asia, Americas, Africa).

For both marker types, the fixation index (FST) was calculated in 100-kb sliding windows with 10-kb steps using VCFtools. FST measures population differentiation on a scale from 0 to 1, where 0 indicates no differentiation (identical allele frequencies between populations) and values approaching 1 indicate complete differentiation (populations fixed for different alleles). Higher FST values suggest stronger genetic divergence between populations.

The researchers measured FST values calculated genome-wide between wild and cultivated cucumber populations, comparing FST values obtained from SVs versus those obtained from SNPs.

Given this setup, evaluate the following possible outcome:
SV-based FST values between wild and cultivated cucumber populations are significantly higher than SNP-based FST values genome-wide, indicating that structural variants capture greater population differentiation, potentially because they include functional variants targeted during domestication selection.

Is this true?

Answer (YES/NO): NO